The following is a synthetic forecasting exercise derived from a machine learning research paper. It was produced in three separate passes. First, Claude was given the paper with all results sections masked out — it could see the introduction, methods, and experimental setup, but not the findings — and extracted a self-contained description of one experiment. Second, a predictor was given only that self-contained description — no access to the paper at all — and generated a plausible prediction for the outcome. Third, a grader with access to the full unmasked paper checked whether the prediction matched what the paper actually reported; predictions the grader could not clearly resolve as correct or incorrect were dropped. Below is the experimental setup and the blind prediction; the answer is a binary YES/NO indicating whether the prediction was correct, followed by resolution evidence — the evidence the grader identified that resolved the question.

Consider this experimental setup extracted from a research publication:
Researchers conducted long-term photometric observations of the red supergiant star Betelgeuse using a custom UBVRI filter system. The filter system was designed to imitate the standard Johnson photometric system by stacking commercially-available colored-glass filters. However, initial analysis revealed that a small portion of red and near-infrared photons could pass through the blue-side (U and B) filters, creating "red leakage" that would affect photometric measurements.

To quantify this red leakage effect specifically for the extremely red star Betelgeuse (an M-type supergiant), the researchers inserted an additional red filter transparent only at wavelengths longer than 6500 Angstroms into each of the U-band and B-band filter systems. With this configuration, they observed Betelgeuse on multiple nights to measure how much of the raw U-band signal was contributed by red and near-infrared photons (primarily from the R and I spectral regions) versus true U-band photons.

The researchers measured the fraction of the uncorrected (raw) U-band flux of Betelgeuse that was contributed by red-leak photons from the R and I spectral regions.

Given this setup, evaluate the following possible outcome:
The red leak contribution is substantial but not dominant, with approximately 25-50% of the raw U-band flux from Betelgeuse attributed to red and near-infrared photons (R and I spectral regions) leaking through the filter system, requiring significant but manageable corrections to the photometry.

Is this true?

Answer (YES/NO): NO